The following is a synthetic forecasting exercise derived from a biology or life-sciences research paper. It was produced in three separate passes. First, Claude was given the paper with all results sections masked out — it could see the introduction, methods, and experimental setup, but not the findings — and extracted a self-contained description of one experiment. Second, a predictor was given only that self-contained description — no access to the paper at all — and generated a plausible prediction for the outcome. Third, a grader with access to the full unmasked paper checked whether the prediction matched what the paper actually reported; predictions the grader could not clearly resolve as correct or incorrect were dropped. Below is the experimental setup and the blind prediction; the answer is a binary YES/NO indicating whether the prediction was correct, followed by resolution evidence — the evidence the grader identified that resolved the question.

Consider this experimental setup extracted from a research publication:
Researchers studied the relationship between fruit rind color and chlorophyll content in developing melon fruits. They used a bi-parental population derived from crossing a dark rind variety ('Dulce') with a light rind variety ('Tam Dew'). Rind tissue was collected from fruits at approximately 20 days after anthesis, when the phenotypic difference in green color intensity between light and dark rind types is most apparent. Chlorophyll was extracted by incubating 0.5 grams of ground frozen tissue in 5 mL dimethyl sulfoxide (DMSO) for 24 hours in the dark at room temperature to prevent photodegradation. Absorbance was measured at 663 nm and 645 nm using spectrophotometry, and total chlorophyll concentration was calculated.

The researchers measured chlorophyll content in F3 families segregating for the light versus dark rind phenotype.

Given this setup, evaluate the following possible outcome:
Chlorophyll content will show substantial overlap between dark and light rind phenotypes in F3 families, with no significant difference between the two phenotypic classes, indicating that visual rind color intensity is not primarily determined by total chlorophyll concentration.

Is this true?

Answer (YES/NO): NO